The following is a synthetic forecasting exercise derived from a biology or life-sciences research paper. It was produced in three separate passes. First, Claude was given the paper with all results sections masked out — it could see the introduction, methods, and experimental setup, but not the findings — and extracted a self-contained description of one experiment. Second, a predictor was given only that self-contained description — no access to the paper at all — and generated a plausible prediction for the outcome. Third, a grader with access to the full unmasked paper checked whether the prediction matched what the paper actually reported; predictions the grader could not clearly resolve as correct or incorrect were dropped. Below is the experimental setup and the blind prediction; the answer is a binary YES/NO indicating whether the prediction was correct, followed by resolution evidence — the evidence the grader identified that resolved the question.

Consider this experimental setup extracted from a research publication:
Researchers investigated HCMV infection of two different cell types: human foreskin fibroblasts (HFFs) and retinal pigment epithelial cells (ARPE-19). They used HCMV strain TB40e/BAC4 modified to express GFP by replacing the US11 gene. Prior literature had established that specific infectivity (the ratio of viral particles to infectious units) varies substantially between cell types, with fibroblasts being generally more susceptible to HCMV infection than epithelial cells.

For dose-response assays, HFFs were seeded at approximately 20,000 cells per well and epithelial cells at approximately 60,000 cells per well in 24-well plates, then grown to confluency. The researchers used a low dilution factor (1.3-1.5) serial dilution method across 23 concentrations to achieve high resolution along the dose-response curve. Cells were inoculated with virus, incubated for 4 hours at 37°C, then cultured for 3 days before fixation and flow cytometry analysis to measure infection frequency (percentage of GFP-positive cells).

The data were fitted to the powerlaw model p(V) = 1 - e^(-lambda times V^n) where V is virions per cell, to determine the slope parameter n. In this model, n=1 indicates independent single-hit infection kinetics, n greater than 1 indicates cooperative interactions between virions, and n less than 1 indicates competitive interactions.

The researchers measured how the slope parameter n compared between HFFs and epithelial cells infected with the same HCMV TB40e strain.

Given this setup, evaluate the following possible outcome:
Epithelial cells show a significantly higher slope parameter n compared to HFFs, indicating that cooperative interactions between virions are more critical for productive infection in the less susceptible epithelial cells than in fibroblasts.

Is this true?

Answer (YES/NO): NO